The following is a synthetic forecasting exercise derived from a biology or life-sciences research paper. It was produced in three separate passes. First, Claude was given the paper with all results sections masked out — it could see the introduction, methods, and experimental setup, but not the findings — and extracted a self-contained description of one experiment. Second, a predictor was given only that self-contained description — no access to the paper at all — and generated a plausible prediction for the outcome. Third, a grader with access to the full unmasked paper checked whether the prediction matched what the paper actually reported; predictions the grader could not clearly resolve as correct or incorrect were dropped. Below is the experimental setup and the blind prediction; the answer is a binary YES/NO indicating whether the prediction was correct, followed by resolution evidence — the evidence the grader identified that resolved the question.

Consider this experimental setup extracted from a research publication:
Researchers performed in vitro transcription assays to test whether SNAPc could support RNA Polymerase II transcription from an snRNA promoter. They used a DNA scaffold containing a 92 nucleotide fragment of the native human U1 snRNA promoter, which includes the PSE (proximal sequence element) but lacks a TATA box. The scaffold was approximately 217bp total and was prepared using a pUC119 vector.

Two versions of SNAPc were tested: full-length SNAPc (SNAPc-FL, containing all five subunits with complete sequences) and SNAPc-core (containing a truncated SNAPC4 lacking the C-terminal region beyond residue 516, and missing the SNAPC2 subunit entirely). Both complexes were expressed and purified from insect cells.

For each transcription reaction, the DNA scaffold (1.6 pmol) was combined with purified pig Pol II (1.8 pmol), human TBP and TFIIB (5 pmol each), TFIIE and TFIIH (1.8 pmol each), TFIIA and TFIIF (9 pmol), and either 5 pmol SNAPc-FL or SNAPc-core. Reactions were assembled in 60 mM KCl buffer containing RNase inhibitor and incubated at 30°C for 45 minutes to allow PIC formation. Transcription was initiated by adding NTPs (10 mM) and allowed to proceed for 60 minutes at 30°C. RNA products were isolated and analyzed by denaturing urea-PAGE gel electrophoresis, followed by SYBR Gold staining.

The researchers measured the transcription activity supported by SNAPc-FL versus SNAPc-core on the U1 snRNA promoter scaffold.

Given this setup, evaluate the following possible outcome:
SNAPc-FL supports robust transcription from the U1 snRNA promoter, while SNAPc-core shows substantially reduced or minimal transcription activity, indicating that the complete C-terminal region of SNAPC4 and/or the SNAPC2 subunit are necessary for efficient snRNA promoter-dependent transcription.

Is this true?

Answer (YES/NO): NO